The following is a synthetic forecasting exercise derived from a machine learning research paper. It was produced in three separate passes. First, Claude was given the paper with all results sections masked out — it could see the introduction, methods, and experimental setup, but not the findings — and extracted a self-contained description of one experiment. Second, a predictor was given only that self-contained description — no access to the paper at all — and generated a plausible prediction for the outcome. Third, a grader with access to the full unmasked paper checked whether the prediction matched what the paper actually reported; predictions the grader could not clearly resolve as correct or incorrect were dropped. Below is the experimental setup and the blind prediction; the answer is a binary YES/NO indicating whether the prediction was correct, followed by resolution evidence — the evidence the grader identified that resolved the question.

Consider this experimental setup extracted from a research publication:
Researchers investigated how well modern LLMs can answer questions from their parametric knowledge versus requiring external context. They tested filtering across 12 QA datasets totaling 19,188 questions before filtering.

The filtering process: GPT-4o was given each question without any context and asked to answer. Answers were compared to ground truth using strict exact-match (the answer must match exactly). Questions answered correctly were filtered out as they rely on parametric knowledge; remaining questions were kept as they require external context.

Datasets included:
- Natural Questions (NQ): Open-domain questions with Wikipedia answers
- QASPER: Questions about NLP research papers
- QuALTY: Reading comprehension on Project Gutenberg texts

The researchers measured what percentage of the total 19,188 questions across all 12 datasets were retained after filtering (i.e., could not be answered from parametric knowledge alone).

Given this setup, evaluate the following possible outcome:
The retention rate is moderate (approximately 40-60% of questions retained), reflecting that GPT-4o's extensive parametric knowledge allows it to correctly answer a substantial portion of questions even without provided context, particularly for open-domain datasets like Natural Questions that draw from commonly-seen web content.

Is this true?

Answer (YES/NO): NO